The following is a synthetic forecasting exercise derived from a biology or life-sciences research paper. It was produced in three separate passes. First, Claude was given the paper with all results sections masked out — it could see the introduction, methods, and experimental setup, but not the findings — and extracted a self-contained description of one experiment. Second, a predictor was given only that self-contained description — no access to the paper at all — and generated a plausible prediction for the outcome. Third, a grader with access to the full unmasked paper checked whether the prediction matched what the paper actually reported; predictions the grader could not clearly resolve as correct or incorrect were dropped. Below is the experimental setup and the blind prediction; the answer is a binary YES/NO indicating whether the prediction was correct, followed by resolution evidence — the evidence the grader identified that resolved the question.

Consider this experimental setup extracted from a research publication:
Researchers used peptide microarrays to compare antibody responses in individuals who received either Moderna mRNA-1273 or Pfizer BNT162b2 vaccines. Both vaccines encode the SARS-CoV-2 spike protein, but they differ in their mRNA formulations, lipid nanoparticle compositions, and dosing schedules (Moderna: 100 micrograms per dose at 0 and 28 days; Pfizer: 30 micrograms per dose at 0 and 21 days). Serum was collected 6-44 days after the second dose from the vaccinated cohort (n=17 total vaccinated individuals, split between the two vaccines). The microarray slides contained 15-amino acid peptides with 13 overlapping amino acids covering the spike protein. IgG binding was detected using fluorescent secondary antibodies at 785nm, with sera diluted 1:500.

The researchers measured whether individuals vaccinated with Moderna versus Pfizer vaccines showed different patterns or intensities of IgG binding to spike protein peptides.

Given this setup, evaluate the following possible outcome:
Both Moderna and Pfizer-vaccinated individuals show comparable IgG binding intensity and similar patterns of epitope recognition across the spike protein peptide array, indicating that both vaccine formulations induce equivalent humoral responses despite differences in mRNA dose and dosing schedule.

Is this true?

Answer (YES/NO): YES